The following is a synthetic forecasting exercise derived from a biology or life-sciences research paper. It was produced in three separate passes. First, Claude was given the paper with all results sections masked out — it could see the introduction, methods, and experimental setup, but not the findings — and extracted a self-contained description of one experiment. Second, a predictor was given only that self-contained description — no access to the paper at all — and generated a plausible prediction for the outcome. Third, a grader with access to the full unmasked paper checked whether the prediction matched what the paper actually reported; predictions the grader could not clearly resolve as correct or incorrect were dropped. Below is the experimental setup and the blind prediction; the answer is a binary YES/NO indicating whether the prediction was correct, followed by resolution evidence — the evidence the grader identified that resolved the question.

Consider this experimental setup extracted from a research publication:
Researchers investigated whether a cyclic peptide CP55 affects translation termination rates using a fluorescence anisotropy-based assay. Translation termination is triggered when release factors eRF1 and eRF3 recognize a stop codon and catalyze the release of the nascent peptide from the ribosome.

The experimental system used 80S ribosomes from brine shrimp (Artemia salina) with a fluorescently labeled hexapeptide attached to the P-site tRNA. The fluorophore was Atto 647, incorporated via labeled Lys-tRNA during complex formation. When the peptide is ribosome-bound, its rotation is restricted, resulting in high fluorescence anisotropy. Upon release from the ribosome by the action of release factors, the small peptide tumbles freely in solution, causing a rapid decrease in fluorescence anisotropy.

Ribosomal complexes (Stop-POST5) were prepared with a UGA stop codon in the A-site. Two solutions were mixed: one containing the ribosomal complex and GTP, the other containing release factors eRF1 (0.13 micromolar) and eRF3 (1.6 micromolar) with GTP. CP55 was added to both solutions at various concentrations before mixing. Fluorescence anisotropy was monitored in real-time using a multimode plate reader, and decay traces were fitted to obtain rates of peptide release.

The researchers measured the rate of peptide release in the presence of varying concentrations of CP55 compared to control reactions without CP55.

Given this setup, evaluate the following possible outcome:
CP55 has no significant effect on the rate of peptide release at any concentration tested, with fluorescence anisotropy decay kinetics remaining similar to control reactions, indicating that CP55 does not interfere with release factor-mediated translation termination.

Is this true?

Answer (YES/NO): NO